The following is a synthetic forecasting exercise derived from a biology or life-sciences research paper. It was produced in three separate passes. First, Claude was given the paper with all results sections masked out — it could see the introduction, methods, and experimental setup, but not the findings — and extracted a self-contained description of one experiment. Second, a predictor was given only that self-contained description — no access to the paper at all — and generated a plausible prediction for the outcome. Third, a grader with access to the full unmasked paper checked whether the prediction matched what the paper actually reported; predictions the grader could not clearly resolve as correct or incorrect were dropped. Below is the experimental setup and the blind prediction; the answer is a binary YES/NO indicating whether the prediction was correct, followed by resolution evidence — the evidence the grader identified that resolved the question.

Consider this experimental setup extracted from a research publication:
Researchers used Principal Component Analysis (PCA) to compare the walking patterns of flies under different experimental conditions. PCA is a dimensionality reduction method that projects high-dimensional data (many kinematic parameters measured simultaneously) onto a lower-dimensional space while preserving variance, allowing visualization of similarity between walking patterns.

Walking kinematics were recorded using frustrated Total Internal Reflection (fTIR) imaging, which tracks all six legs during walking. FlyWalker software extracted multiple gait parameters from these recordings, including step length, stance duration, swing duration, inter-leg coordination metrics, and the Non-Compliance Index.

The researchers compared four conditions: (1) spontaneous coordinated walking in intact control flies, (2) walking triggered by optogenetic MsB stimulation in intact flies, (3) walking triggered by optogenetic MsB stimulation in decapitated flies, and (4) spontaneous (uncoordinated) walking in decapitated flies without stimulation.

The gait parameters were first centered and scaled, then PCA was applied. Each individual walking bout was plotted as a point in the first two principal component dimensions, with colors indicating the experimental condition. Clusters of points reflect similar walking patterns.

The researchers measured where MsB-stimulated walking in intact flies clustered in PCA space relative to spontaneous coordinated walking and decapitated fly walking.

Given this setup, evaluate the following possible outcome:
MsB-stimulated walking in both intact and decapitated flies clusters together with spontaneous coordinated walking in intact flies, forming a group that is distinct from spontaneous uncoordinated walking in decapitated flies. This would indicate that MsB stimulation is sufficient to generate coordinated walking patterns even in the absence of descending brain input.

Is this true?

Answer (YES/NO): NO